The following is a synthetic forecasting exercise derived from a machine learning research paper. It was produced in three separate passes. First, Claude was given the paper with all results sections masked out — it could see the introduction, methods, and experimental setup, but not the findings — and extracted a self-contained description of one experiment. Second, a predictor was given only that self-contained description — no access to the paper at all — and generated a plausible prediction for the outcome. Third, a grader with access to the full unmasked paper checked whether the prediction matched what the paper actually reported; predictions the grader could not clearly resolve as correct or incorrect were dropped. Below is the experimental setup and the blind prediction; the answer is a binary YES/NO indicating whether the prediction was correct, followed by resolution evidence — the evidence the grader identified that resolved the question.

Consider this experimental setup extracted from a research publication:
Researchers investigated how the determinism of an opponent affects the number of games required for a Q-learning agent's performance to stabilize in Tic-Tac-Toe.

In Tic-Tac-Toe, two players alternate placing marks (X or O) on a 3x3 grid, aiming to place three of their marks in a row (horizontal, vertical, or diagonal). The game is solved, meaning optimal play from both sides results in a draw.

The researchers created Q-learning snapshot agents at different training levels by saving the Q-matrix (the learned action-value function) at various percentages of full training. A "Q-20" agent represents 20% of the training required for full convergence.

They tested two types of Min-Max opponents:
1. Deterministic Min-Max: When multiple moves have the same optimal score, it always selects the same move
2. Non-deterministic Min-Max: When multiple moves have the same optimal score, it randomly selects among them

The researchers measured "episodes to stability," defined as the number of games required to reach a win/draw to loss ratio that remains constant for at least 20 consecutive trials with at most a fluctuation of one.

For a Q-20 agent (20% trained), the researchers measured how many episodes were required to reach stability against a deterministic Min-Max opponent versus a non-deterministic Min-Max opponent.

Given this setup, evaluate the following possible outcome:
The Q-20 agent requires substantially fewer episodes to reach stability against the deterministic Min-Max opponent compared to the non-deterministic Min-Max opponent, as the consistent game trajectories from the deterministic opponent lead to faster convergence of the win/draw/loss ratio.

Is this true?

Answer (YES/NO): YES